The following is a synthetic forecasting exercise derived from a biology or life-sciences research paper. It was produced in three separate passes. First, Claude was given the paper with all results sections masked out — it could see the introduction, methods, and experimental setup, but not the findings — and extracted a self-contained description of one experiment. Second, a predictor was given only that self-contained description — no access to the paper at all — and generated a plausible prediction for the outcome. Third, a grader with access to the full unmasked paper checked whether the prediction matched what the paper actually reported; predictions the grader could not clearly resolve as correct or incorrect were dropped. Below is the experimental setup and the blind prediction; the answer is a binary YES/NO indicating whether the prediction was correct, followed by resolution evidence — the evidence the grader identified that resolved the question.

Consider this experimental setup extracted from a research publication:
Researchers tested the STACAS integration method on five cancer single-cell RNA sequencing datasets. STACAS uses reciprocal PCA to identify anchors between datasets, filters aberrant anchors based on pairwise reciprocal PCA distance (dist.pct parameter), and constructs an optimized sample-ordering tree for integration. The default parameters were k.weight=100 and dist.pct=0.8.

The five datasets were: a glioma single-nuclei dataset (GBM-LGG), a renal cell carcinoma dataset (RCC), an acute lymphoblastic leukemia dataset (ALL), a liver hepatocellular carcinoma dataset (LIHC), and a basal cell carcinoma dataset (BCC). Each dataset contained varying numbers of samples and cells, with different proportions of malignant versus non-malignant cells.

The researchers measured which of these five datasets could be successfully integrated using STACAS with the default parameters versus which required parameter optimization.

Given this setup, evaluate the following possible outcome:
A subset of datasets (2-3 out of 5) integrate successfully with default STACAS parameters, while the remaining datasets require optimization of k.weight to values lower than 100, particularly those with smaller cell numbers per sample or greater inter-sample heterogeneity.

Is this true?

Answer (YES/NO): NO